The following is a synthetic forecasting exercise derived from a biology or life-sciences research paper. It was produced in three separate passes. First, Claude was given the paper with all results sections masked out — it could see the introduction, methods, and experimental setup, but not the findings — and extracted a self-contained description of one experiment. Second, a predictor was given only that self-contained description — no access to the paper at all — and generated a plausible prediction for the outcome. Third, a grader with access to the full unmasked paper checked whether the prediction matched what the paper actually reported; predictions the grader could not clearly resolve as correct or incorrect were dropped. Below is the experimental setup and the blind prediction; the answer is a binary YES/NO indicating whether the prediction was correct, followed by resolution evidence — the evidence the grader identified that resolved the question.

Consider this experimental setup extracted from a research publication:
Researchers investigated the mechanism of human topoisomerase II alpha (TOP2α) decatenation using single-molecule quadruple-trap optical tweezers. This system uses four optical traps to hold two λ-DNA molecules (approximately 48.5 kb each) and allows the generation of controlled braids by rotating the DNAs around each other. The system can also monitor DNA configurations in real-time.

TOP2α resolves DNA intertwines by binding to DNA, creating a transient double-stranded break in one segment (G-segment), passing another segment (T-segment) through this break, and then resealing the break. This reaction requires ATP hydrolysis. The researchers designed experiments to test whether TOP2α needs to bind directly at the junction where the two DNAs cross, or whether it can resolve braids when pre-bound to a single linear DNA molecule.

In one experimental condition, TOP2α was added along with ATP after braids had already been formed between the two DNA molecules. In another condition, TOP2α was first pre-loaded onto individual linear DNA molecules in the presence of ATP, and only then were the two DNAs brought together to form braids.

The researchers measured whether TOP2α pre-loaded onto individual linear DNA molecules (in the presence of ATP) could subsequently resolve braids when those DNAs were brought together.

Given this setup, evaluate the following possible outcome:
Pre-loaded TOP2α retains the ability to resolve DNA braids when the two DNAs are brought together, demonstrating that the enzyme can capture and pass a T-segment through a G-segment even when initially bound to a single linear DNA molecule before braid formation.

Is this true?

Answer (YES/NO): NO